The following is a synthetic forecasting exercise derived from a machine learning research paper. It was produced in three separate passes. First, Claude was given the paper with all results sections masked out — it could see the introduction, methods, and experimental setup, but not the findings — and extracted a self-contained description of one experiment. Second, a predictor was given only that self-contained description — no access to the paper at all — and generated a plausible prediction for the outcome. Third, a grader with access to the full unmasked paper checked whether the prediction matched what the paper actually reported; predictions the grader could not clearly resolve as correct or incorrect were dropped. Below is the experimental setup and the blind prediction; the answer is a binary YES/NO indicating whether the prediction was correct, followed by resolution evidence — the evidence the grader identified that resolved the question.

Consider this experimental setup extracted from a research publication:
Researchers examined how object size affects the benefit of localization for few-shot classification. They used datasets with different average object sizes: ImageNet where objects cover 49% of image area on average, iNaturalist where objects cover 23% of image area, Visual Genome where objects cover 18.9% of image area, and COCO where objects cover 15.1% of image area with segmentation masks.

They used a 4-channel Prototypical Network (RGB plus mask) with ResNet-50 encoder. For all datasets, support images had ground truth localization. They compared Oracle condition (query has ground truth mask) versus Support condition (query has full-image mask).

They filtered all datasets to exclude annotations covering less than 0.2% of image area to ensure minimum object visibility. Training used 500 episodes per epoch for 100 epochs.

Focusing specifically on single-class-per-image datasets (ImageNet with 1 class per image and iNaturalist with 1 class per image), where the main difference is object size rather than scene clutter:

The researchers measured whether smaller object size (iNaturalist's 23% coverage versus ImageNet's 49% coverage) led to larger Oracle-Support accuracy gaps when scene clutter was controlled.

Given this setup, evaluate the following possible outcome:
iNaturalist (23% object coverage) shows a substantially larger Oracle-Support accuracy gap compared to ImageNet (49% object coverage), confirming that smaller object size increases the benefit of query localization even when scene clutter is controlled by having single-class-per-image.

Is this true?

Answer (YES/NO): NO